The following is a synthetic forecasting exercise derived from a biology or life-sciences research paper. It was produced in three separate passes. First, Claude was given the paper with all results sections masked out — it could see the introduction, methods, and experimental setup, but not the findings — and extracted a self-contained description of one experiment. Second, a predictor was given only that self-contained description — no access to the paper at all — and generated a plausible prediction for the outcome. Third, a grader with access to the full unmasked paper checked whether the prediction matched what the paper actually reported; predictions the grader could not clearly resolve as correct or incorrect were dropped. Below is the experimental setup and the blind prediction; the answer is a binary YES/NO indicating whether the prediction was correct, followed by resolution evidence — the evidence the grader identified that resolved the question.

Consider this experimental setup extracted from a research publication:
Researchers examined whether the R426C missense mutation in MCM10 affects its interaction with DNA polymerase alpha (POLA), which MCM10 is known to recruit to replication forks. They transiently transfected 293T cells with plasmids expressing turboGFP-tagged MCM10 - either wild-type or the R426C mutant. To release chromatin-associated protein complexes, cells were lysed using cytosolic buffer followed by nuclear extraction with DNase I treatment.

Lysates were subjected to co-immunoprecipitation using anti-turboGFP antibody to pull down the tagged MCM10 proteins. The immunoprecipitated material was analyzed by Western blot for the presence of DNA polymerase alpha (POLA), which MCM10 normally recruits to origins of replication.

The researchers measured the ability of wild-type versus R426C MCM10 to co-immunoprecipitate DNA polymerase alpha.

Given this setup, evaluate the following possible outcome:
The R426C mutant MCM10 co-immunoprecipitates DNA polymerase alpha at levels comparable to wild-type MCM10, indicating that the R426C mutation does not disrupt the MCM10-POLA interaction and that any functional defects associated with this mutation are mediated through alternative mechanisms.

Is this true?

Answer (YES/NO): YES